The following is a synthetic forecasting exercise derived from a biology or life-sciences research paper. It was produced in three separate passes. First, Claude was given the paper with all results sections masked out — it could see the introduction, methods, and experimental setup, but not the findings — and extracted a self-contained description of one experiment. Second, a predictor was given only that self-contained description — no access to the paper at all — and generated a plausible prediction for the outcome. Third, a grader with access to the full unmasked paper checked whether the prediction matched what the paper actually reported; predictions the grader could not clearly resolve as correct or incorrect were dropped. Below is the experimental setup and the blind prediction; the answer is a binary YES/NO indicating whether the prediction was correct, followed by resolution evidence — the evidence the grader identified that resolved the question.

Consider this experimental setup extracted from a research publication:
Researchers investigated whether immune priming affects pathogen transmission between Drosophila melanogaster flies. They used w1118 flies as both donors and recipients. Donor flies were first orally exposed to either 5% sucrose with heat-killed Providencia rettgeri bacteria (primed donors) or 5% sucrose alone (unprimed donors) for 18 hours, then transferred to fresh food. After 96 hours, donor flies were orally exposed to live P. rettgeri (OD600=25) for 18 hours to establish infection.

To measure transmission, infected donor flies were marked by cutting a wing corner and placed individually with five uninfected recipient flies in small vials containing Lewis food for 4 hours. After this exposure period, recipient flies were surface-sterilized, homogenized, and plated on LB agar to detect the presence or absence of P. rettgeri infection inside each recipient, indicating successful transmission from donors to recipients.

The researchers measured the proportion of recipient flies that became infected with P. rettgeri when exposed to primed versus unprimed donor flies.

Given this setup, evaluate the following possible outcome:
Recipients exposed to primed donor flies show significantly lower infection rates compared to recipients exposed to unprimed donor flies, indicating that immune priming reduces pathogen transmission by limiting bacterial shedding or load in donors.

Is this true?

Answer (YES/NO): NO